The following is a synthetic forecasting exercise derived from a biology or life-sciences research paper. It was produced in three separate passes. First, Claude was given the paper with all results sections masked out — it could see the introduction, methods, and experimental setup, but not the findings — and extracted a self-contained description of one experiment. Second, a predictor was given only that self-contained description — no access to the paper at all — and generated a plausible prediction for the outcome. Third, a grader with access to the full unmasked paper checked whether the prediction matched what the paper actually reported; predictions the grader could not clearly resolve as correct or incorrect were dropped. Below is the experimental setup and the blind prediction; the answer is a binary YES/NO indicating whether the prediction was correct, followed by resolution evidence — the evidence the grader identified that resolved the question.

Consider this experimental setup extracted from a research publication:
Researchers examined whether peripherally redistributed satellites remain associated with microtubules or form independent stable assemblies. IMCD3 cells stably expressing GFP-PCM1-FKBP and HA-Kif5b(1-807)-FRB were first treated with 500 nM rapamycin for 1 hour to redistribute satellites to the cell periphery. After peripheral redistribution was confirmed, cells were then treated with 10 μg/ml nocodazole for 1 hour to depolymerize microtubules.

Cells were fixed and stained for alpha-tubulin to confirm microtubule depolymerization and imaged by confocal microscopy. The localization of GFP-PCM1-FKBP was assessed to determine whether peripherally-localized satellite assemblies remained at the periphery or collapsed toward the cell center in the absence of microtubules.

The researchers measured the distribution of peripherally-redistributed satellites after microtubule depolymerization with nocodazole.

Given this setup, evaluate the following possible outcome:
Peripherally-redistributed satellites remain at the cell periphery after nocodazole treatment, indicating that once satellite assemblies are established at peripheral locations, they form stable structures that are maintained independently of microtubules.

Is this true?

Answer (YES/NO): YES